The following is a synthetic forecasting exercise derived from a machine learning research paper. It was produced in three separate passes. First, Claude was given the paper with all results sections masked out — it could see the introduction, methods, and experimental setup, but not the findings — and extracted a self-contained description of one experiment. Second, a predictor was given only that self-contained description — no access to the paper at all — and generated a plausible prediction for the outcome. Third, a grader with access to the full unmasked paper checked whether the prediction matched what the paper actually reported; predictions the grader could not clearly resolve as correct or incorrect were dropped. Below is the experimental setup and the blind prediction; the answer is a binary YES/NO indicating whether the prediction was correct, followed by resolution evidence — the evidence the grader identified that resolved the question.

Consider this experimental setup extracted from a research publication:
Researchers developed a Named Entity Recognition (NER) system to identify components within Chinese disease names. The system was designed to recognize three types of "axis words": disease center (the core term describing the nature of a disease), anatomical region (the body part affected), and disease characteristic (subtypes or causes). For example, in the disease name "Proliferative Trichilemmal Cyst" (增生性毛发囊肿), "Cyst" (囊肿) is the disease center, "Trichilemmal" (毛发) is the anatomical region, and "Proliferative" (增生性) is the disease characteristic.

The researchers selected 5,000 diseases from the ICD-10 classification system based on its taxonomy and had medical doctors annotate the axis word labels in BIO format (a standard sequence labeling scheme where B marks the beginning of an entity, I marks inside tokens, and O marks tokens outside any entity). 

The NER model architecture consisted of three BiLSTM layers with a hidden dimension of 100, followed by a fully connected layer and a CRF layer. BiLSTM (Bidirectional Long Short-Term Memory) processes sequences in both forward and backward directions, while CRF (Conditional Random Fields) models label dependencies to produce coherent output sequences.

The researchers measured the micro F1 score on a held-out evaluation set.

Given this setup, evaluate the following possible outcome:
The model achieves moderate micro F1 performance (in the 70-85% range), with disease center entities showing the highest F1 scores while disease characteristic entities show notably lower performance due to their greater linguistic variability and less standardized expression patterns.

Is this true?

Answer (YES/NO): NO